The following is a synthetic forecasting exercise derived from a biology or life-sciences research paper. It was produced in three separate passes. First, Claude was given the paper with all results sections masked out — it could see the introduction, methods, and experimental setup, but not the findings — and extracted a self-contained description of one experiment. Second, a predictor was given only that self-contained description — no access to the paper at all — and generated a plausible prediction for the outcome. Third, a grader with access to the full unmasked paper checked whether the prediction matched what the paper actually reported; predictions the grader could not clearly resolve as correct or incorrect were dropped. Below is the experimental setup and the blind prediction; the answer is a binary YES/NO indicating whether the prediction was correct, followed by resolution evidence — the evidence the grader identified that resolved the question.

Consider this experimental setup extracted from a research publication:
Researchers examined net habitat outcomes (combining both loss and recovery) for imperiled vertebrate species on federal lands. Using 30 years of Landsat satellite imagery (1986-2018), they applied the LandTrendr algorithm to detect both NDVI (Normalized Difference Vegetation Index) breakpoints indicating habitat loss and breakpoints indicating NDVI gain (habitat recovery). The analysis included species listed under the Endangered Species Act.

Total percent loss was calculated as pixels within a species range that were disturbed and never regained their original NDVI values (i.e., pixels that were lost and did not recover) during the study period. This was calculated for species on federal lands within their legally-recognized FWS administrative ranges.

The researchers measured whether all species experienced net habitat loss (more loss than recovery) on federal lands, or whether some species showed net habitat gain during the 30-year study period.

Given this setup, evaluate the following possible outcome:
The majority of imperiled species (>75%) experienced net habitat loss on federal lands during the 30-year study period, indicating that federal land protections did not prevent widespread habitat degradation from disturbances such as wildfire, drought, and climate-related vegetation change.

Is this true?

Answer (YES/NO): NO